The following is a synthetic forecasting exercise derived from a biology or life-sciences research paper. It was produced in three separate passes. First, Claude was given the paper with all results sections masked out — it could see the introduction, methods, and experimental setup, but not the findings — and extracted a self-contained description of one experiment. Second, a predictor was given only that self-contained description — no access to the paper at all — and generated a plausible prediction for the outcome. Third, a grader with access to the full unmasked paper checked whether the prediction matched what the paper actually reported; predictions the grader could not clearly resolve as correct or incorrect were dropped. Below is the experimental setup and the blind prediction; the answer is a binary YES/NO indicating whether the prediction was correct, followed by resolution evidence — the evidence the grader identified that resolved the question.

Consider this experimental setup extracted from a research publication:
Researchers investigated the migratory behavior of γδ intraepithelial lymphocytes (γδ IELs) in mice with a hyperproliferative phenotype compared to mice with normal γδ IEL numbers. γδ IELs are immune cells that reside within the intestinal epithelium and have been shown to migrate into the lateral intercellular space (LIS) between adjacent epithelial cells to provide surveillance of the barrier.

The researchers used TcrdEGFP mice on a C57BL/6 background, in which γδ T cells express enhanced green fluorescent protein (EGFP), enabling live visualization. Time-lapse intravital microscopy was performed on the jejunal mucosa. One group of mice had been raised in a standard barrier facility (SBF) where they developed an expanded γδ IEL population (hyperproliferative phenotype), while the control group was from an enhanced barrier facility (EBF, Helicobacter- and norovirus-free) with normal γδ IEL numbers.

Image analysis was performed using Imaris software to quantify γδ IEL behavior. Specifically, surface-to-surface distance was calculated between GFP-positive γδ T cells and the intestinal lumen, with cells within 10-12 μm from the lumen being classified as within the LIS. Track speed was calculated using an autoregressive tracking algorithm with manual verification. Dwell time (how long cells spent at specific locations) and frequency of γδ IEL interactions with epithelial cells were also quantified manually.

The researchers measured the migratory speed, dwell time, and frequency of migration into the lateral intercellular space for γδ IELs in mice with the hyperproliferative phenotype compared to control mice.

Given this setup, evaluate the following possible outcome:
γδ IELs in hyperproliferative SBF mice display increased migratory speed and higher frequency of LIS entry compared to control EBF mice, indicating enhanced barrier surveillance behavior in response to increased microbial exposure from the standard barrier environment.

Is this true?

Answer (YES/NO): YES